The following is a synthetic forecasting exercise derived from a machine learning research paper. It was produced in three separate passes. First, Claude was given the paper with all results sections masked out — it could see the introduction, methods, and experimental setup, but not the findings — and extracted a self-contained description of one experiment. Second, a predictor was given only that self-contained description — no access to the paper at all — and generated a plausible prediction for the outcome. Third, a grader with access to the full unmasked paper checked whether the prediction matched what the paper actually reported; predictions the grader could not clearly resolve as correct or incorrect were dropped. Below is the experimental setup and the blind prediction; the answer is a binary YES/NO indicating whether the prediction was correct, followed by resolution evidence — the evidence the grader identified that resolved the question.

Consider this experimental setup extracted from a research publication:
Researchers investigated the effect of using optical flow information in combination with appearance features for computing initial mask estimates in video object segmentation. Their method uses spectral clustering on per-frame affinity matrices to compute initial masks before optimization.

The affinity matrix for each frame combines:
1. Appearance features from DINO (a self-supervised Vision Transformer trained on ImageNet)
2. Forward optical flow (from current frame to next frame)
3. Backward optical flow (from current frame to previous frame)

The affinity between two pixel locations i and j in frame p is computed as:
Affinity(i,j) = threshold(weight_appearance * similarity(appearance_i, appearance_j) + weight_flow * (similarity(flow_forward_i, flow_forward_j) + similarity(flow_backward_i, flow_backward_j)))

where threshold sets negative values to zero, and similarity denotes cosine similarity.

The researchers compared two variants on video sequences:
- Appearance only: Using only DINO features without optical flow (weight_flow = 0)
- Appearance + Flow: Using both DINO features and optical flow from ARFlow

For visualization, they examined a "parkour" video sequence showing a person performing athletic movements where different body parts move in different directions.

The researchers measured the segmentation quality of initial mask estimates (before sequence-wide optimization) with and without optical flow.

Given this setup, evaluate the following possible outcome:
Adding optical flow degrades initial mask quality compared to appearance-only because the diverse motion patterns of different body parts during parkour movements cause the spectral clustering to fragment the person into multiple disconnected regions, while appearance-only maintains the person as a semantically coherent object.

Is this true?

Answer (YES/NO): NO